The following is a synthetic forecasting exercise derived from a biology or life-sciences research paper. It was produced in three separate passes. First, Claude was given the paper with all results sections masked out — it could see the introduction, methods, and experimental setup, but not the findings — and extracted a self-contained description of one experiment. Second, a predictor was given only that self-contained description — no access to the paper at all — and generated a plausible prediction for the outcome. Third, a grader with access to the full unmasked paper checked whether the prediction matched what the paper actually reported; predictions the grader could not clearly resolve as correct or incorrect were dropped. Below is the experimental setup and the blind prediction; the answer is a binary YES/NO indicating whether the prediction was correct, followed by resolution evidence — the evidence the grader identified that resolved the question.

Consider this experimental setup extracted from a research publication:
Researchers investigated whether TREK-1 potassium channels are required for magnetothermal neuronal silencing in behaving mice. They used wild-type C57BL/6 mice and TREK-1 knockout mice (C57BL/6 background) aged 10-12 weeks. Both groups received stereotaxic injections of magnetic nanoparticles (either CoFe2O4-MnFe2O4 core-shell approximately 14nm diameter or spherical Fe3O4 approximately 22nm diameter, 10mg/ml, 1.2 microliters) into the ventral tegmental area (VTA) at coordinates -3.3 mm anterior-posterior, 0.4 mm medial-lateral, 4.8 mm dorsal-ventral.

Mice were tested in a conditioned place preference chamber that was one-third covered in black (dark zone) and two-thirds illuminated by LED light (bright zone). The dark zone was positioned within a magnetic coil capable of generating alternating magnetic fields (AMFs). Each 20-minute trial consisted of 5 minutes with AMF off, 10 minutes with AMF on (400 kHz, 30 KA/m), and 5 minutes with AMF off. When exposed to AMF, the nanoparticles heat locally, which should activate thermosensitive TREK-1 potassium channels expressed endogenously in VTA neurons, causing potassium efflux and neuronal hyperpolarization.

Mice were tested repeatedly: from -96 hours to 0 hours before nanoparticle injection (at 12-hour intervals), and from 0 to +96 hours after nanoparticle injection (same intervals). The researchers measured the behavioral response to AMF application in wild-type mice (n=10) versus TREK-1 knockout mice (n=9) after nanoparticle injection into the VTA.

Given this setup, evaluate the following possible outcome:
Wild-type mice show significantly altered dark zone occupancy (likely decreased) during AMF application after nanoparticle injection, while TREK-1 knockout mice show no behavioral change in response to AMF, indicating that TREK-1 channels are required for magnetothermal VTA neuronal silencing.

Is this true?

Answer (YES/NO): YES